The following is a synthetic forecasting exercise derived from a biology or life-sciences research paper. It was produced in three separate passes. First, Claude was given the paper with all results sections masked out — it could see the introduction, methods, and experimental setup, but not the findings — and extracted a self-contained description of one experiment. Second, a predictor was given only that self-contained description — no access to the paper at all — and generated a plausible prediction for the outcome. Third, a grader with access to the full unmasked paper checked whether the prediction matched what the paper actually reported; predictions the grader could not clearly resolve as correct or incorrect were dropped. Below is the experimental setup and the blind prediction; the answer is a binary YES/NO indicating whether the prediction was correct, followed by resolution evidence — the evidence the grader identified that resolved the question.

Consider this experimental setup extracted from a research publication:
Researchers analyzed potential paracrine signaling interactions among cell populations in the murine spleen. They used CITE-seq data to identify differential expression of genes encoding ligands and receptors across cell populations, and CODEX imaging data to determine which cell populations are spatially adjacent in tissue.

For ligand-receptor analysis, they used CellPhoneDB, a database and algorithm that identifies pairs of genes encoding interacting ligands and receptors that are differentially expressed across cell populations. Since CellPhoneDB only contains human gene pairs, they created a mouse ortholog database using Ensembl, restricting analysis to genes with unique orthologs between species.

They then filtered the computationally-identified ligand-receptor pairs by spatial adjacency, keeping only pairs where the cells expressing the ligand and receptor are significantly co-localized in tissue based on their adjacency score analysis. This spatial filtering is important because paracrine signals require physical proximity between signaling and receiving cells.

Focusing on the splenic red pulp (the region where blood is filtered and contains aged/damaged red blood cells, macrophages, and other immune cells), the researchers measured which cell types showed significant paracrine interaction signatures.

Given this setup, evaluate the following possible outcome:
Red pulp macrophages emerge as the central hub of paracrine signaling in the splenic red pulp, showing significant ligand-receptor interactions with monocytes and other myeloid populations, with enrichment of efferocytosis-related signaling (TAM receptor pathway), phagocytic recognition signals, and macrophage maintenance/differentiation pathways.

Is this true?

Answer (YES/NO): NO